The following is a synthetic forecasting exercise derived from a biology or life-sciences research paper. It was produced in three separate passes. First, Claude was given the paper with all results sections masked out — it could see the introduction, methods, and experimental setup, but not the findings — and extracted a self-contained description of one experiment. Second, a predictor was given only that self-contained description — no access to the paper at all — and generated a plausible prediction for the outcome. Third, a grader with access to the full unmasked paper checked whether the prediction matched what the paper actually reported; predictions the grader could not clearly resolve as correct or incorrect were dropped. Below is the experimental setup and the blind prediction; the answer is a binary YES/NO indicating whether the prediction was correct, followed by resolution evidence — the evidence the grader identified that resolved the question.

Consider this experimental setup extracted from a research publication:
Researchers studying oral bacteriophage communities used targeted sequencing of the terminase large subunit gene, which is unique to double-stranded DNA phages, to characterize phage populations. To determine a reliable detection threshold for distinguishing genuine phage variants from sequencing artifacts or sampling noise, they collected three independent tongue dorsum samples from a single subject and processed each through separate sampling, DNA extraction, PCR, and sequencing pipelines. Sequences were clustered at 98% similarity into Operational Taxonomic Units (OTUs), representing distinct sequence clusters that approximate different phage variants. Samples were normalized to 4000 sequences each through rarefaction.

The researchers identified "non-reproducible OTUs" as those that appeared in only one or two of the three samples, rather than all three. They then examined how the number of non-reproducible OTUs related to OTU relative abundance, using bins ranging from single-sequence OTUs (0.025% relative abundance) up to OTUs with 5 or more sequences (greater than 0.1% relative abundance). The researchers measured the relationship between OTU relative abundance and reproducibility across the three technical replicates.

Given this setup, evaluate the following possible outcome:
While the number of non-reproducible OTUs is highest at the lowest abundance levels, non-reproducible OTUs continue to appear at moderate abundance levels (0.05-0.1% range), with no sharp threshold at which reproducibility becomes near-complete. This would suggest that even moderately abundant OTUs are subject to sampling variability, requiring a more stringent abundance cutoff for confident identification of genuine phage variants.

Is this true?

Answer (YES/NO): NO